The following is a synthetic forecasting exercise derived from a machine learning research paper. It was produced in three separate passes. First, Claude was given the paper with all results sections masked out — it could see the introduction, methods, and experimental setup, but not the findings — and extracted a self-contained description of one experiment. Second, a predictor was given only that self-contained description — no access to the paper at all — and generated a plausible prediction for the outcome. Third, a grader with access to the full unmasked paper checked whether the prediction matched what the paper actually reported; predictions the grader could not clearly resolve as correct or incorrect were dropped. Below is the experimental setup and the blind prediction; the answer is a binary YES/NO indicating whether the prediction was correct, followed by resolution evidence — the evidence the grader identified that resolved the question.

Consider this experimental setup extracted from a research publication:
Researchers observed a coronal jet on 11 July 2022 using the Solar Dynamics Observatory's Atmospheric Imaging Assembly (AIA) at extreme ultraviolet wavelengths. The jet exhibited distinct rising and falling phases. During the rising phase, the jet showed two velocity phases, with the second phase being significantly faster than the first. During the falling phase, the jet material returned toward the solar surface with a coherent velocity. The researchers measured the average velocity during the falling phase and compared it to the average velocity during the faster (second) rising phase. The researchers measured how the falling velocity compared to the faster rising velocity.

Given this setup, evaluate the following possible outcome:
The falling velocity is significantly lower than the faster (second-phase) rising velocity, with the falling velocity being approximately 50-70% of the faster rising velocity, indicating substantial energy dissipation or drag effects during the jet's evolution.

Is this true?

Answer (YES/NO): NO